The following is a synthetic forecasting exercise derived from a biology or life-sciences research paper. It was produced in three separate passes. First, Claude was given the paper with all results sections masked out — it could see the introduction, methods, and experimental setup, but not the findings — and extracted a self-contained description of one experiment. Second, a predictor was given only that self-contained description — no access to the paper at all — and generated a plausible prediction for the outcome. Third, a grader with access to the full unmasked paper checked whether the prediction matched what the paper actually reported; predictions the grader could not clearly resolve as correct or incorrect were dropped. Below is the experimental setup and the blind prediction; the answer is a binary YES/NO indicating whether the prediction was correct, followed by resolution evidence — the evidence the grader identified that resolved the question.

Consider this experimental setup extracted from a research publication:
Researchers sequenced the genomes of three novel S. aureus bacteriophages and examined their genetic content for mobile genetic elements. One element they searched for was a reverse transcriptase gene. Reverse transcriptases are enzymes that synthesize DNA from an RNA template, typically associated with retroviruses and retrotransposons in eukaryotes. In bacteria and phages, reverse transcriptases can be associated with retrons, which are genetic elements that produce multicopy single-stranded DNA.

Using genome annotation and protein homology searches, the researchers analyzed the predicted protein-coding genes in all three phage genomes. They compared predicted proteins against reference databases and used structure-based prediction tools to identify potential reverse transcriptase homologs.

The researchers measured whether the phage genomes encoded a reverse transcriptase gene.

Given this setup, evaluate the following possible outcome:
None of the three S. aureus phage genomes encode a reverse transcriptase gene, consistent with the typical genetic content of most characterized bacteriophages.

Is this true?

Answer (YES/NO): NO